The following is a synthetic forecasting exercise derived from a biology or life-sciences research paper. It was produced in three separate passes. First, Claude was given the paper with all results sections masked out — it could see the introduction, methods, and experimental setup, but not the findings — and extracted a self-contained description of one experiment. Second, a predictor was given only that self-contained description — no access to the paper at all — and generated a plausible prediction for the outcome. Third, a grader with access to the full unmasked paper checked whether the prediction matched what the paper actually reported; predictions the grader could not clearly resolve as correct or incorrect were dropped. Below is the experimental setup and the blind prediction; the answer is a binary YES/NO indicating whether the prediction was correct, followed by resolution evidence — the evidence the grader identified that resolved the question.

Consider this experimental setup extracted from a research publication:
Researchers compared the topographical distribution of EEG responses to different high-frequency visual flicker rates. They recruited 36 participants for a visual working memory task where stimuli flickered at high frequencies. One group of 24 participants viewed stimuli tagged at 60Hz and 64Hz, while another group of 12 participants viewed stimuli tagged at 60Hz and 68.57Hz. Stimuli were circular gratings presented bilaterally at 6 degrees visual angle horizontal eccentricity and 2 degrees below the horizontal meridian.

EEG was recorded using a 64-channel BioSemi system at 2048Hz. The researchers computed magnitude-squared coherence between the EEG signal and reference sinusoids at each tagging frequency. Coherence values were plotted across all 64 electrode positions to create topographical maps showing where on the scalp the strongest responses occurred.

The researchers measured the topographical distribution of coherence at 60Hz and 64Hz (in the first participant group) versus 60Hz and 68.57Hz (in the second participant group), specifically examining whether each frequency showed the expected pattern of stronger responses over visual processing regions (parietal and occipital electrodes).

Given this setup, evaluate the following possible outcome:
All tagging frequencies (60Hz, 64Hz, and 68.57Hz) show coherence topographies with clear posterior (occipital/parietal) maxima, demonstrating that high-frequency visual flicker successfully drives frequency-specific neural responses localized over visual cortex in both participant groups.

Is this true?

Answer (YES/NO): NO